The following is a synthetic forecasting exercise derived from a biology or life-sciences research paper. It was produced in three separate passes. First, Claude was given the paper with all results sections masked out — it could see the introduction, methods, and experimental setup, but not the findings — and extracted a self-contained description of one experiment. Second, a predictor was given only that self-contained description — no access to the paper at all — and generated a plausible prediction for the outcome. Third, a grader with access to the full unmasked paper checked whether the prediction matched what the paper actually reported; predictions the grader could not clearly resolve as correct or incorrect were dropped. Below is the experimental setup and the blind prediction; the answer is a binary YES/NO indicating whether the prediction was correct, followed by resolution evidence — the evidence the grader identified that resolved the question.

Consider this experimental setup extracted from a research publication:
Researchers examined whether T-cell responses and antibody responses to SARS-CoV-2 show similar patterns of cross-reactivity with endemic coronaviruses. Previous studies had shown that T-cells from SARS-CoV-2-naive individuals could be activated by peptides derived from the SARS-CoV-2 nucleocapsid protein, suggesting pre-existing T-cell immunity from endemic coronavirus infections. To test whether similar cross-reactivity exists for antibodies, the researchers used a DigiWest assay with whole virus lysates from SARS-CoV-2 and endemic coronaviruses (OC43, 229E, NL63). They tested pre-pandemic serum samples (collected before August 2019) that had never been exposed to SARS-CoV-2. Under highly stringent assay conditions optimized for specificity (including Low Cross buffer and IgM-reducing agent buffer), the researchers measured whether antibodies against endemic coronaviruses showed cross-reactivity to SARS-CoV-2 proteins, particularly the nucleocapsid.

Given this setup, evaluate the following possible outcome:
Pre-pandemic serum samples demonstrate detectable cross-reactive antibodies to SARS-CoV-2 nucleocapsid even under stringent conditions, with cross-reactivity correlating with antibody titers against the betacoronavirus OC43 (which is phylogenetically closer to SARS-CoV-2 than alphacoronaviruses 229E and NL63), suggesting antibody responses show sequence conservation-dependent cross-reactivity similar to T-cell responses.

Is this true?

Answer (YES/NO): NO